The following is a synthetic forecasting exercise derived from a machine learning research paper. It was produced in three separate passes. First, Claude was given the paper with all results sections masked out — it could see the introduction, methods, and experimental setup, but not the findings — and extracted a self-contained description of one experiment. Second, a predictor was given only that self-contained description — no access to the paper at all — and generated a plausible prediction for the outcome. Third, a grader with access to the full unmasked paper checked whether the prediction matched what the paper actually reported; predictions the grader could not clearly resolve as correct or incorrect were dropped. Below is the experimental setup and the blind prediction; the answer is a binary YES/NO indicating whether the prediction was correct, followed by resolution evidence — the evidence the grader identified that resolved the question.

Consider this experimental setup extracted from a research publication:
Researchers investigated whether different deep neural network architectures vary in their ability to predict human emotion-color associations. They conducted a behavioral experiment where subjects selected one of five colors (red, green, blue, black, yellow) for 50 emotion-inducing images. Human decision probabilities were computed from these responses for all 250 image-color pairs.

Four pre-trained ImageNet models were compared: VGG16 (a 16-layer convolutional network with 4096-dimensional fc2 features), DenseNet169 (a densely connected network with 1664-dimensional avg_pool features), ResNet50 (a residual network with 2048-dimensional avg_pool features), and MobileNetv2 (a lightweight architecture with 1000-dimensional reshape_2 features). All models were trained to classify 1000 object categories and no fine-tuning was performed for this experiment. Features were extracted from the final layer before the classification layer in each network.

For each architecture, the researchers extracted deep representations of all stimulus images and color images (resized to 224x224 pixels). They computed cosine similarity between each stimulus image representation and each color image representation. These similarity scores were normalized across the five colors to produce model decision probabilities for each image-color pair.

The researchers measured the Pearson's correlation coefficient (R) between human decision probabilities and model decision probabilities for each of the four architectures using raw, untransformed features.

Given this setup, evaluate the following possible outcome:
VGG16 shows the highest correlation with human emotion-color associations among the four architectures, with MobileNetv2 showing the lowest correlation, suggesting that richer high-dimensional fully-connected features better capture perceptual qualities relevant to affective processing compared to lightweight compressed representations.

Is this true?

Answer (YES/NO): YES